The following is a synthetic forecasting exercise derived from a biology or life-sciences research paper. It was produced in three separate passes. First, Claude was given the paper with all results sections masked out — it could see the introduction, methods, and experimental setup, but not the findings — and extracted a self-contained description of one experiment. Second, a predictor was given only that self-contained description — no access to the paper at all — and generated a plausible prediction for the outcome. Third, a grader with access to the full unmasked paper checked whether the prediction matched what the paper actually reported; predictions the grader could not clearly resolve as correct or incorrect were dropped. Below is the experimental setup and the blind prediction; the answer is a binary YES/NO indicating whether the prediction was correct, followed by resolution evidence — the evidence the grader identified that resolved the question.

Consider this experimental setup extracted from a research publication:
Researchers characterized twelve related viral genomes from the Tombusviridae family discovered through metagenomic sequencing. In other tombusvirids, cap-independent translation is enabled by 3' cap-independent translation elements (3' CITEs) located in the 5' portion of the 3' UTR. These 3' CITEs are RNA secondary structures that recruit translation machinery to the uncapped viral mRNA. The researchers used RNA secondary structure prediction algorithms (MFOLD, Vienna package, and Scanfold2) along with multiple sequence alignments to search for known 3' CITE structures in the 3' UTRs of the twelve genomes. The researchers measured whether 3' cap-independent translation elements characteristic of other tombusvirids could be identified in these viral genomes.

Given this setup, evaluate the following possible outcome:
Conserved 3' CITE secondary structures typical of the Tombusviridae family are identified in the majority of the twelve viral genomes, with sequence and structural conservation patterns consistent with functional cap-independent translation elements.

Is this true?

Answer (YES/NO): NO